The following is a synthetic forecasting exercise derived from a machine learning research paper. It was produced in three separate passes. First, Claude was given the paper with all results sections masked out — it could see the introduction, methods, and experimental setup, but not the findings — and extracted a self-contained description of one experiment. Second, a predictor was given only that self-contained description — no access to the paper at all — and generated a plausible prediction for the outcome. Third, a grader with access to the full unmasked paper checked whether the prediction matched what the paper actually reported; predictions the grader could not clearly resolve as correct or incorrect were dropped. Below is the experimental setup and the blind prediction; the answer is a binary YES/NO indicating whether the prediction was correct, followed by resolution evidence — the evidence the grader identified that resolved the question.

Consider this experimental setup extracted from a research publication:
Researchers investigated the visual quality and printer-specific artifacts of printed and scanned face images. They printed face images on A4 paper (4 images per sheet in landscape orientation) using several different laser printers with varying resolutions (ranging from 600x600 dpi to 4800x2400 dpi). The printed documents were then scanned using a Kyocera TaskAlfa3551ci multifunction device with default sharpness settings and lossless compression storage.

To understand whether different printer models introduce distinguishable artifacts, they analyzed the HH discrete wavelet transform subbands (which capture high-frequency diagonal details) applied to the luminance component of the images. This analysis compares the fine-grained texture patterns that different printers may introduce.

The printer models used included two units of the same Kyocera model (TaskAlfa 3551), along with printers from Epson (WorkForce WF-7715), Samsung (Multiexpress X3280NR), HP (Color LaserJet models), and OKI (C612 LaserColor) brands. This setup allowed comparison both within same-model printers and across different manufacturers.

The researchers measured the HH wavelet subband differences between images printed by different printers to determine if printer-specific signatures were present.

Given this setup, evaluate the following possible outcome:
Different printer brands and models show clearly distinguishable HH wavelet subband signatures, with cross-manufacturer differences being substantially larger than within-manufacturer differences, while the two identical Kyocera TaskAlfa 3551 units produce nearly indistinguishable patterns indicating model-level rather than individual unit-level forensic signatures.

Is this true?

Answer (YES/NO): YES